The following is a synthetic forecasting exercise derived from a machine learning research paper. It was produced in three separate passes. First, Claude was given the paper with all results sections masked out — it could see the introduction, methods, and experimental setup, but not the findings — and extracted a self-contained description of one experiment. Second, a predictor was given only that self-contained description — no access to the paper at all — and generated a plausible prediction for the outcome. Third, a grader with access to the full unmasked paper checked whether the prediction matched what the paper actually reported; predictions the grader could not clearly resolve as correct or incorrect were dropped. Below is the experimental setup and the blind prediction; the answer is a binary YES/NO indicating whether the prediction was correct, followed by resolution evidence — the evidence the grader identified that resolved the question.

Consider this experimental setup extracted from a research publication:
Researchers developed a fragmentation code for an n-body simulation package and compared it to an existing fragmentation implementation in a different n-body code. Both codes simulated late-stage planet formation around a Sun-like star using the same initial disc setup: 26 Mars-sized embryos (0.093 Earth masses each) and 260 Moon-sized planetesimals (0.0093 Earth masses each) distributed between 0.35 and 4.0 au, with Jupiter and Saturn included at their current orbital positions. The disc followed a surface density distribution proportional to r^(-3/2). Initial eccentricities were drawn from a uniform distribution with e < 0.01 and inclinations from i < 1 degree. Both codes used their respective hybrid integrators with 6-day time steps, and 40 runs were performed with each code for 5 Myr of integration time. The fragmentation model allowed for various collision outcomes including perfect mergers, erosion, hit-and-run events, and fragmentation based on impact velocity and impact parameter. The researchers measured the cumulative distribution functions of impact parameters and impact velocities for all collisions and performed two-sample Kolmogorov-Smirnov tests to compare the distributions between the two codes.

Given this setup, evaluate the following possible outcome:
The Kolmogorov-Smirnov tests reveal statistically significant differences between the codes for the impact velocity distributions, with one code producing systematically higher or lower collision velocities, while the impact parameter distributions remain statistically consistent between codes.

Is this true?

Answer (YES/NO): NO